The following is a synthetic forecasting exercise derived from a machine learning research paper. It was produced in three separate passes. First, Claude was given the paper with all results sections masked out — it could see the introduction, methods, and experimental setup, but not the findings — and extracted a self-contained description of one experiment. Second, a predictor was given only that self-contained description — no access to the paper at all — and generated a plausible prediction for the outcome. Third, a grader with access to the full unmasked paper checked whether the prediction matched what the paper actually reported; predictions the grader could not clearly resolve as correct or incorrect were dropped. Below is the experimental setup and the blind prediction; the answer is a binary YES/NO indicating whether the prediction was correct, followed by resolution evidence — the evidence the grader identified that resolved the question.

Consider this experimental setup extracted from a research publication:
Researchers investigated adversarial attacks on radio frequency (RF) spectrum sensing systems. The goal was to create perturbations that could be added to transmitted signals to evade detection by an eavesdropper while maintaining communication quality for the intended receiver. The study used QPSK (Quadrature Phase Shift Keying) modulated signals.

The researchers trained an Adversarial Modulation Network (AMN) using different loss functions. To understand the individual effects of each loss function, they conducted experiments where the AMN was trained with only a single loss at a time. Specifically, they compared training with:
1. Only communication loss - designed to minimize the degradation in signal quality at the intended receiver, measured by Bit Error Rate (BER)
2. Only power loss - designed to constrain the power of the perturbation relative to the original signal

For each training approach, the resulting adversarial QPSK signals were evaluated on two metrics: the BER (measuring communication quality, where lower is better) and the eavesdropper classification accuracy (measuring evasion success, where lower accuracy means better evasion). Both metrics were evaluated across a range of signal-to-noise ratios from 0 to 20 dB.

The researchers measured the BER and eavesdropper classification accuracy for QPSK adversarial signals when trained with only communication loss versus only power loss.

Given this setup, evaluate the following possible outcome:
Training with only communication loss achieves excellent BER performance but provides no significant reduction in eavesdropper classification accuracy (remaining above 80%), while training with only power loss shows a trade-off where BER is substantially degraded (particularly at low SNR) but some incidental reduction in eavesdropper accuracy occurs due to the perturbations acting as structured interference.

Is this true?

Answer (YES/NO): NO